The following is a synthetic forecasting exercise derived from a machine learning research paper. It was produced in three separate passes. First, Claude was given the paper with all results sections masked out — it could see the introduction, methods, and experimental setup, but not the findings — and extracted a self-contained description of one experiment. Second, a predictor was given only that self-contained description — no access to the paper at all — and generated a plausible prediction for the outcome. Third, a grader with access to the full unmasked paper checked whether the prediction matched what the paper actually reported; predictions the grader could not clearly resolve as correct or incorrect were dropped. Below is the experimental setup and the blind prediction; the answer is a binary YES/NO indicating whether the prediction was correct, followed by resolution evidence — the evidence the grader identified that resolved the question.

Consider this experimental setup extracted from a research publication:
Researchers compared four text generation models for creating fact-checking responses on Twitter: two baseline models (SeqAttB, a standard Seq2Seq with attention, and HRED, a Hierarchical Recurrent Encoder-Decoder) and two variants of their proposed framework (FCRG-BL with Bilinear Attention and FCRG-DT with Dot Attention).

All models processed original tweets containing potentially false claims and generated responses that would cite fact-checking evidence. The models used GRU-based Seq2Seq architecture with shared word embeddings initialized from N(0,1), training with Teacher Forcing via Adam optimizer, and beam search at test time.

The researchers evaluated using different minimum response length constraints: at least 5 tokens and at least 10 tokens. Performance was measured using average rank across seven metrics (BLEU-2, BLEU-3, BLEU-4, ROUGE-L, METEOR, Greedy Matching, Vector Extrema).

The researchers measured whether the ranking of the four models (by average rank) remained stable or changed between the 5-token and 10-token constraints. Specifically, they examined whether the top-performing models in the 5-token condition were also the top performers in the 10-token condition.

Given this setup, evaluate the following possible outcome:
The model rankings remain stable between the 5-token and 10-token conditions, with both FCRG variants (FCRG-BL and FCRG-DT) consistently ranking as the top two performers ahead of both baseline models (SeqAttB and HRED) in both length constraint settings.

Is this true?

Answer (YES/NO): NO